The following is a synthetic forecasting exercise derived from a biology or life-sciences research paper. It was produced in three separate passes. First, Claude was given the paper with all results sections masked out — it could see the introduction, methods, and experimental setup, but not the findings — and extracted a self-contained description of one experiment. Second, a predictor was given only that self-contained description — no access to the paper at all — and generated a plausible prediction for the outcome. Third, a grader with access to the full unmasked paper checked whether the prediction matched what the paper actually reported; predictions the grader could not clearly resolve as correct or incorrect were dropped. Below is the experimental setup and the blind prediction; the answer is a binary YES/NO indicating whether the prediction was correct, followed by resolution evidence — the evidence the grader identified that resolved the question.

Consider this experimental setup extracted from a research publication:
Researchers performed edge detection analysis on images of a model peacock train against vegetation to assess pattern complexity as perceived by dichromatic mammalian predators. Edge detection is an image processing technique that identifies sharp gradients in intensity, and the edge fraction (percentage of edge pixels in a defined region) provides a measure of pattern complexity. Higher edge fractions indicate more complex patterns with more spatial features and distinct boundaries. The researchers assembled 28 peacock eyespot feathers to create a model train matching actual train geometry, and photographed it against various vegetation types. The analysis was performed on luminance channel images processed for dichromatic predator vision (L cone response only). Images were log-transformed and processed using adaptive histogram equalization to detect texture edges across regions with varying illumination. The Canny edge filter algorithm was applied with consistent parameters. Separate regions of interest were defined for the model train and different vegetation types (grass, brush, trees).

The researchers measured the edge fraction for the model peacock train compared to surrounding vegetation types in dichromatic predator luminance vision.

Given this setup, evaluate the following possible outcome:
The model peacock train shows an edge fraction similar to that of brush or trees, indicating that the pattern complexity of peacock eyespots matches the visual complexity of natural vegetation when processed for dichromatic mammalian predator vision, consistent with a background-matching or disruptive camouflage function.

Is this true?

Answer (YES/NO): YES